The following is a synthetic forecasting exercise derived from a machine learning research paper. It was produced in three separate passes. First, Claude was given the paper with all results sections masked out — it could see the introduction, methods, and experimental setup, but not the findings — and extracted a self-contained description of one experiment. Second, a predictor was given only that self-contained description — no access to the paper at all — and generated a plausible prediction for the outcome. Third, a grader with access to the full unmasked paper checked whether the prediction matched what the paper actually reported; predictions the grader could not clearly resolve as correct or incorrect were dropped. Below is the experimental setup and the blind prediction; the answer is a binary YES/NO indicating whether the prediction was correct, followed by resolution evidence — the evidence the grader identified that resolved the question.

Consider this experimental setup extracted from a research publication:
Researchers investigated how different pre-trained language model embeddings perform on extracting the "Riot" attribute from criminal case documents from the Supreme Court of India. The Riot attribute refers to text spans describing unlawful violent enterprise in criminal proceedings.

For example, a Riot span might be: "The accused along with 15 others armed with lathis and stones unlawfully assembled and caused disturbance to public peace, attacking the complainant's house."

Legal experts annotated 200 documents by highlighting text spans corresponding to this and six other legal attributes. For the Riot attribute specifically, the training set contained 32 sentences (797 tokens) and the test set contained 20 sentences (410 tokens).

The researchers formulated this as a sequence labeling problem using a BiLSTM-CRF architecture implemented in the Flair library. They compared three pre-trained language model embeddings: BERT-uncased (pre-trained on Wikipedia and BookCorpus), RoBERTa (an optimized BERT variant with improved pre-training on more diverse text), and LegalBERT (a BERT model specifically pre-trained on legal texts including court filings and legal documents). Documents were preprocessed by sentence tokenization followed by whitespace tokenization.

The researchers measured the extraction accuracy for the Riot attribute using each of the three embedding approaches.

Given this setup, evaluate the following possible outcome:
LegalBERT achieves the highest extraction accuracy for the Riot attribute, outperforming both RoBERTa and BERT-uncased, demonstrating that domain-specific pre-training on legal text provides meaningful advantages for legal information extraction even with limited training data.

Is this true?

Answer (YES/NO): NO